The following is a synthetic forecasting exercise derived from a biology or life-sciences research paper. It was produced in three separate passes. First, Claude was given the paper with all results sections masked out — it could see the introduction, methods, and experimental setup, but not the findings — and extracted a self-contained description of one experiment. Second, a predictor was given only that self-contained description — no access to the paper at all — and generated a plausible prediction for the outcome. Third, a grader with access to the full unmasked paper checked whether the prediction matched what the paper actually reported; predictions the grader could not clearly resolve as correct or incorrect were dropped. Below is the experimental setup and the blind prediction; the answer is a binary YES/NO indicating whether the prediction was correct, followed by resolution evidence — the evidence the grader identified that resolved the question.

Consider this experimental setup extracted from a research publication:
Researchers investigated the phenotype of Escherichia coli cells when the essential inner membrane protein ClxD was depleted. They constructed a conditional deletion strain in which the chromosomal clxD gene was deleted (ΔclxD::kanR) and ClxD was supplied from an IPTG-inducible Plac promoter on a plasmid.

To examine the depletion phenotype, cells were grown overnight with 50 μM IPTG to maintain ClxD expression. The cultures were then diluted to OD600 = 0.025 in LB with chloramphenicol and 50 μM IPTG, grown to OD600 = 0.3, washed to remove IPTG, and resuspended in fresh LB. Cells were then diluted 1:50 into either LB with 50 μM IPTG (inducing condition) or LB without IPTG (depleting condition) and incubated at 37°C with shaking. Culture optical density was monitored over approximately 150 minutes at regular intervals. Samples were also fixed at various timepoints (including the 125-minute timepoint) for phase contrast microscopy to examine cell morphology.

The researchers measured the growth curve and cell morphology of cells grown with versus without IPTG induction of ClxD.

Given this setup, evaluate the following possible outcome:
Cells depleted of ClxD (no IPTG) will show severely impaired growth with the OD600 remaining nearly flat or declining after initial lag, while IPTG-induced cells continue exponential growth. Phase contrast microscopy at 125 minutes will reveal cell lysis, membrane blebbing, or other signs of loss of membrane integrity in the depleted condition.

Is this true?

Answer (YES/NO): NO